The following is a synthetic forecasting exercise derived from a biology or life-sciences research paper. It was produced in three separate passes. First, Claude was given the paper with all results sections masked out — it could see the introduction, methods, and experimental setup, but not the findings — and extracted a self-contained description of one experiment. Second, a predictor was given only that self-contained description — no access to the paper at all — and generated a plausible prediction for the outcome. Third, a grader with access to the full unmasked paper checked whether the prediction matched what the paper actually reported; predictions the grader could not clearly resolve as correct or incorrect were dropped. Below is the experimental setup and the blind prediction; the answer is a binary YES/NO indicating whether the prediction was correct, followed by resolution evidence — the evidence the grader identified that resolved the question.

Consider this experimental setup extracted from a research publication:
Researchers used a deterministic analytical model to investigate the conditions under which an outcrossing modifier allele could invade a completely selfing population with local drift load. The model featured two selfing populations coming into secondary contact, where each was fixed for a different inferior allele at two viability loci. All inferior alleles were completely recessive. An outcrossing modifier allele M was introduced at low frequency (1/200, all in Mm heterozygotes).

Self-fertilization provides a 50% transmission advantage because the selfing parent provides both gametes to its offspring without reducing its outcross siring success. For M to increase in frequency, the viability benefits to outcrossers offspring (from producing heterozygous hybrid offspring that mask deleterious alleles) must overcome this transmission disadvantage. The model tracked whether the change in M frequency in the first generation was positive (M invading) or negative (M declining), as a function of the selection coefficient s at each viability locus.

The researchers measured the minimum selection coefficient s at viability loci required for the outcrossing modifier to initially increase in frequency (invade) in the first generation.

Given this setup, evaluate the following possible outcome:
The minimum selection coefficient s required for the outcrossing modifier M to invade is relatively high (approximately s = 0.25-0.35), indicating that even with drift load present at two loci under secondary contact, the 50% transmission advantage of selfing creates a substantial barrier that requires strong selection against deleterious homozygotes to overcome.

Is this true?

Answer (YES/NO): NO